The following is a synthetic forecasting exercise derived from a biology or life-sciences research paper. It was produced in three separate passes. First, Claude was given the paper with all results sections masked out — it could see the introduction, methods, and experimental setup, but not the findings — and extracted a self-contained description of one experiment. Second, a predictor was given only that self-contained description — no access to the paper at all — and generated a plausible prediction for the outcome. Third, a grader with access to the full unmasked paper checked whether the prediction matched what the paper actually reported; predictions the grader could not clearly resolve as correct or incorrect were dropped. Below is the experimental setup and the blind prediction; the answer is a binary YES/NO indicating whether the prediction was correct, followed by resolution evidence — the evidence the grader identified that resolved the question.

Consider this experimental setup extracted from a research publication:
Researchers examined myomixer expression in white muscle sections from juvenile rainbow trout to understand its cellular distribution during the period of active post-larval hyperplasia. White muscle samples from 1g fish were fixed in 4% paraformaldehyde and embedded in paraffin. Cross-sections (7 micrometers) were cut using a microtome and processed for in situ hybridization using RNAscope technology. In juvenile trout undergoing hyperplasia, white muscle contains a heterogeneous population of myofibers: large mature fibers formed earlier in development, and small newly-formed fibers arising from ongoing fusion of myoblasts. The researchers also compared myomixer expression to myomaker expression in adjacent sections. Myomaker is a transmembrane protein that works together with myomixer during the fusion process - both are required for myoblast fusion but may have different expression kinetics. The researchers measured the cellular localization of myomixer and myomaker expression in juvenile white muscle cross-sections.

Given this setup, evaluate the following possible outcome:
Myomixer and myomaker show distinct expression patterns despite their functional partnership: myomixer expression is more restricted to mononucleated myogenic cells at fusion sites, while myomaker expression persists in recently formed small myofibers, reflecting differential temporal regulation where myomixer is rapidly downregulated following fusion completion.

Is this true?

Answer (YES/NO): NO